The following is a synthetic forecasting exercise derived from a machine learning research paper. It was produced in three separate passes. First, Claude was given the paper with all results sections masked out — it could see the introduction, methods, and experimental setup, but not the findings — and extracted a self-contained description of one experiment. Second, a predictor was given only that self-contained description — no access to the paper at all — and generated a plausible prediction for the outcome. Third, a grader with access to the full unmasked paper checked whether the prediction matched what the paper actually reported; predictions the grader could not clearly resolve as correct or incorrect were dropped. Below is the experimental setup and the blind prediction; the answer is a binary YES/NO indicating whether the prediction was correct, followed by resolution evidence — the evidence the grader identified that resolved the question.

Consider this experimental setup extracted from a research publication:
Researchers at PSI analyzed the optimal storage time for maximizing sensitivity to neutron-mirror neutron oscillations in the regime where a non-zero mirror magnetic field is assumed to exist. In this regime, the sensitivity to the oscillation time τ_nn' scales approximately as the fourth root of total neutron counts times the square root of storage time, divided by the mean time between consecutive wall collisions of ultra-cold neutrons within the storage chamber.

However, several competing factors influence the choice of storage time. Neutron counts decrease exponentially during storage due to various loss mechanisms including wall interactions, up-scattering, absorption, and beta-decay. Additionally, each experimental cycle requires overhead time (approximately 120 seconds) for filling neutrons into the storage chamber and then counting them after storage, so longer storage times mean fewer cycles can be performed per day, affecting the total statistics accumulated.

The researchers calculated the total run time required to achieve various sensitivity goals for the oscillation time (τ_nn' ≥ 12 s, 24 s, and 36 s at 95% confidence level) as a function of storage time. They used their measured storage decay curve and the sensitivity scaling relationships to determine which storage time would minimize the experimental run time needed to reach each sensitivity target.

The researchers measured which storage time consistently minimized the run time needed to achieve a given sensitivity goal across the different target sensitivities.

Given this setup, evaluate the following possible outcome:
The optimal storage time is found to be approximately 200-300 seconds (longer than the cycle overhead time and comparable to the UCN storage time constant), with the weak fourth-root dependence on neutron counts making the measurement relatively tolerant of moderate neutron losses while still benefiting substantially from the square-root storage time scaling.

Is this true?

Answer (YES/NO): NO